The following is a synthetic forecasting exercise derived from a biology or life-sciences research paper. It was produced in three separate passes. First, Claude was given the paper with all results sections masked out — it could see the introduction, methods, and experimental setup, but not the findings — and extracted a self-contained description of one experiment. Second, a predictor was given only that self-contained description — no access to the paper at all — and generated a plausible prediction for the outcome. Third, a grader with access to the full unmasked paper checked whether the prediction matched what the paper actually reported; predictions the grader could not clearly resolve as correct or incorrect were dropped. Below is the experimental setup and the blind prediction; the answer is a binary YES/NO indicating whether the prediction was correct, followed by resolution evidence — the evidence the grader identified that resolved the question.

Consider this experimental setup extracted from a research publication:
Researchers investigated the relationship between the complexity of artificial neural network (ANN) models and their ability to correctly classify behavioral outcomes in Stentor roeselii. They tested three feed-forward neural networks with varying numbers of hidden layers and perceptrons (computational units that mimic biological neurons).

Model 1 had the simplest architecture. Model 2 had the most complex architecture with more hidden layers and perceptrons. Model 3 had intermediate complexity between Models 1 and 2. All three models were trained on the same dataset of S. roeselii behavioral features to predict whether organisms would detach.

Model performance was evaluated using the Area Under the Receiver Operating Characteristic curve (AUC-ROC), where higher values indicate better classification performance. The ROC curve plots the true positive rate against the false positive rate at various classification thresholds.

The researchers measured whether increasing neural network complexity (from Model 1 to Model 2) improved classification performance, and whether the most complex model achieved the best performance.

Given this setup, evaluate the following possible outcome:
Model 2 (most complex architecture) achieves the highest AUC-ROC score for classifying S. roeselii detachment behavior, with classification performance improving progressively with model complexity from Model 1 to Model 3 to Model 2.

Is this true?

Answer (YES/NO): NO